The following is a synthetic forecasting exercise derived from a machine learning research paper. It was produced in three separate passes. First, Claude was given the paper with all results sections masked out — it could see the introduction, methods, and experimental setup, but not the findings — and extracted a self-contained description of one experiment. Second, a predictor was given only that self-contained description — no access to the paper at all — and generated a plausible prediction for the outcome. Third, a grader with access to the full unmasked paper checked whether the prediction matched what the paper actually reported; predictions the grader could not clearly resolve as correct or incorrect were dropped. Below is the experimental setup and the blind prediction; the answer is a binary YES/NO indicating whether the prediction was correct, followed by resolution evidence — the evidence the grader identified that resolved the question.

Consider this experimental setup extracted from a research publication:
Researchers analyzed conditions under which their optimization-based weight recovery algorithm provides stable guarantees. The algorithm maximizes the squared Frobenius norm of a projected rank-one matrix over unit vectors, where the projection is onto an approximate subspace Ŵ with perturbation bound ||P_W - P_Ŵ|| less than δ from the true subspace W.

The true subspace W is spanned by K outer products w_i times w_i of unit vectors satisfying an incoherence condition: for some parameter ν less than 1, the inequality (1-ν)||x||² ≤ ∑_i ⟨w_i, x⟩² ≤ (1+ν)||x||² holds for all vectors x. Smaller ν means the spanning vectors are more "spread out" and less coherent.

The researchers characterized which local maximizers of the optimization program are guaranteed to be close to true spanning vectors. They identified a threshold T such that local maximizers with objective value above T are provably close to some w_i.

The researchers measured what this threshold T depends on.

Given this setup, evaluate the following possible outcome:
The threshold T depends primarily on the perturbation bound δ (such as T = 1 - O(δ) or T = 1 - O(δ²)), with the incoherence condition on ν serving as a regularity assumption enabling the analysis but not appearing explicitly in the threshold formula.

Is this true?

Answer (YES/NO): NO